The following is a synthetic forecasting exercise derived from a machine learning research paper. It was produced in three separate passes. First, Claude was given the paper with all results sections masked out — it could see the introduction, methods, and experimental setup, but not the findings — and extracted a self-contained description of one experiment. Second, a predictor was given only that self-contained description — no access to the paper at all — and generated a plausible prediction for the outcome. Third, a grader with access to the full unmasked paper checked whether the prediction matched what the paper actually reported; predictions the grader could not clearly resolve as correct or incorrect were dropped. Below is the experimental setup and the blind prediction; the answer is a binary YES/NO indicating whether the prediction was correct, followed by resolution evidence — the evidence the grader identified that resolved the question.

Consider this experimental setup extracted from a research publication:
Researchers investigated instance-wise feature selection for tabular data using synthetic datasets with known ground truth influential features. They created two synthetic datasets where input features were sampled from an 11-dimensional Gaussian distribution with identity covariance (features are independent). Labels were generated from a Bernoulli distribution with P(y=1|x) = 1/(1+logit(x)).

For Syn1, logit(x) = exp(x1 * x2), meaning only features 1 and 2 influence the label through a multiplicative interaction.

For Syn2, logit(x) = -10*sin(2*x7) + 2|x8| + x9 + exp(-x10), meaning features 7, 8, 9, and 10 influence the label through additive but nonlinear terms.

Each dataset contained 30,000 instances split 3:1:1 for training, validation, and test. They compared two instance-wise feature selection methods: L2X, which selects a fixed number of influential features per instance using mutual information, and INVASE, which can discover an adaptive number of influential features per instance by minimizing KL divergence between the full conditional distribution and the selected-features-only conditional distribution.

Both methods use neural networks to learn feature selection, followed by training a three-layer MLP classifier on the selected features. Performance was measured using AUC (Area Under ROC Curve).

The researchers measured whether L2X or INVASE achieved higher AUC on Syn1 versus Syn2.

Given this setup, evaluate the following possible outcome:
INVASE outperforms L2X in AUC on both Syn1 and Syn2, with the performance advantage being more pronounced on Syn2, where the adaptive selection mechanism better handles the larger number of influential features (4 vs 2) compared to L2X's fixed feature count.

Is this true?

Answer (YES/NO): NO